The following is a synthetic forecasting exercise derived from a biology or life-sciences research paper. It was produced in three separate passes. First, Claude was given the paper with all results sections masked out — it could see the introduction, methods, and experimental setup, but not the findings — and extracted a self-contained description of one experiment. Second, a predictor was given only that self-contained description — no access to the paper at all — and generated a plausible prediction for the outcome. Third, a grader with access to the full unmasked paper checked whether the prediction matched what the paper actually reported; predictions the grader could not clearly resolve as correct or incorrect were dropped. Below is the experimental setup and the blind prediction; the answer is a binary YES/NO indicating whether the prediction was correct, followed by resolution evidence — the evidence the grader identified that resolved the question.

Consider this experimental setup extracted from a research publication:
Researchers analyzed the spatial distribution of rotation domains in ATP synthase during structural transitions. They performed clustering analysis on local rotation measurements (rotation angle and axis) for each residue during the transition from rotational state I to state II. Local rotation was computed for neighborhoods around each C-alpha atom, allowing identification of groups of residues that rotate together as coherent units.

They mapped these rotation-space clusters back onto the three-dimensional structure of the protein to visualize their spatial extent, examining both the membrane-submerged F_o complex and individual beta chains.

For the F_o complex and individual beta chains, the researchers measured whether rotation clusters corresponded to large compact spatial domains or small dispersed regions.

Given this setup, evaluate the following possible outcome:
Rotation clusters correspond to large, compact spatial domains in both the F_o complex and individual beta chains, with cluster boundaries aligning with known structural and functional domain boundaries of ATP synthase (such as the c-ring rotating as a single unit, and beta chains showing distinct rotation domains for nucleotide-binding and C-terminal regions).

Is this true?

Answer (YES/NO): YES